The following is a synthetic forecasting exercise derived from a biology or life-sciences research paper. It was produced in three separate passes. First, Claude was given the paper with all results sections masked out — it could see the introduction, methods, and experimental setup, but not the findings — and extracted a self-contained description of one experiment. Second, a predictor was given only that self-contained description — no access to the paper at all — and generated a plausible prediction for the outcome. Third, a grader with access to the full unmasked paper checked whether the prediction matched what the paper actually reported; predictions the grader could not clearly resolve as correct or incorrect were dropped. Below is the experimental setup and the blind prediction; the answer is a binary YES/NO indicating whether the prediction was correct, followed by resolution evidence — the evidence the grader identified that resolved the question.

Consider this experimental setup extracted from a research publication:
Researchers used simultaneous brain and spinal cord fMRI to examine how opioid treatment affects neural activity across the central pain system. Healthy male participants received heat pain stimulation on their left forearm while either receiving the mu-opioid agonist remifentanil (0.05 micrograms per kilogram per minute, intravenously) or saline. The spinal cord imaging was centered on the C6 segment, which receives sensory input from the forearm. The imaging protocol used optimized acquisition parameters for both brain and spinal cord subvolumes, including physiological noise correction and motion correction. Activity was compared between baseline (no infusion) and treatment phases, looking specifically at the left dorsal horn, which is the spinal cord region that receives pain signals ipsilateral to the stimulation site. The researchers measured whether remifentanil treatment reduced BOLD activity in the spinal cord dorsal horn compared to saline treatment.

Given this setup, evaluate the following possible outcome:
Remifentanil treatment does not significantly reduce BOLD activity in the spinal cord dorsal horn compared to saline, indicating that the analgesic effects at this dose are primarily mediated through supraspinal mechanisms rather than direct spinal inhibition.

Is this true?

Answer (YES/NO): NO